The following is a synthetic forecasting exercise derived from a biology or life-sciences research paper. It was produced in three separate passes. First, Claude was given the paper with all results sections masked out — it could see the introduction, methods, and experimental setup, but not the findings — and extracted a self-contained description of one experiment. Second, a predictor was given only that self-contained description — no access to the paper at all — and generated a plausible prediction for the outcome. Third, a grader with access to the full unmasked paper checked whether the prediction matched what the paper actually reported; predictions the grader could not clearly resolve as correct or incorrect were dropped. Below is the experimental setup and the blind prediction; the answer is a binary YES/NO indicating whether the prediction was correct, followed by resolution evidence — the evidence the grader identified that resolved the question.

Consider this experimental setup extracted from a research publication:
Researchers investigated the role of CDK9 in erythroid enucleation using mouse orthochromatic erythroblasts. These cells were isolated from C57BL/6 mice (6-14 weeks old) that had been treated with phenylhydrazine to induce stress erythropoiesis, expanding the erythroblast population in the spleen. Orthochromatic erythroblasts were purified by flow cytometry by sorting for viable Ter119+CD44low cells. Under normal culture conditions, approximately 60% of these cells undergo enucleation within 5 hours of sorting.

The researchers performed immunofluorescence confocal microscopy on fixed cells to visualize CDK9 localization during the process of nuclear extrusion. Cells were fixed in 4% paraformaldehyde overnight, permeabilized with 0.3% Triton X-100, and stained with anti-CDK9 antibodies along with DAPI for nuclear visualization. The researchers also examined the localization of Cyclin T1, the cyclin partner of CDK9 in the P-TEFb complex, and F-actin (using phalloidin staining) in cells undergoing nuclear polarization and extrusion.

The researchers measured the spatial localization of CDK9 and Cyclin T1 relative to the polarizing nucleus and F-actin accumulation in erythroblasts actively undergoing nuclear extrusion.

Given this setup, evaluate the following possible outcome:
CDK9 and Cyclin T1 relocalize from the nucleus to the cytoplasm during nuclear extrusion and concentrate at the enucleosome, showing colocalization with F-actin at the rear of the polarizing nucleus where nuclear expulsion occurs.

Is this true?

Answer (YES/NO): NO